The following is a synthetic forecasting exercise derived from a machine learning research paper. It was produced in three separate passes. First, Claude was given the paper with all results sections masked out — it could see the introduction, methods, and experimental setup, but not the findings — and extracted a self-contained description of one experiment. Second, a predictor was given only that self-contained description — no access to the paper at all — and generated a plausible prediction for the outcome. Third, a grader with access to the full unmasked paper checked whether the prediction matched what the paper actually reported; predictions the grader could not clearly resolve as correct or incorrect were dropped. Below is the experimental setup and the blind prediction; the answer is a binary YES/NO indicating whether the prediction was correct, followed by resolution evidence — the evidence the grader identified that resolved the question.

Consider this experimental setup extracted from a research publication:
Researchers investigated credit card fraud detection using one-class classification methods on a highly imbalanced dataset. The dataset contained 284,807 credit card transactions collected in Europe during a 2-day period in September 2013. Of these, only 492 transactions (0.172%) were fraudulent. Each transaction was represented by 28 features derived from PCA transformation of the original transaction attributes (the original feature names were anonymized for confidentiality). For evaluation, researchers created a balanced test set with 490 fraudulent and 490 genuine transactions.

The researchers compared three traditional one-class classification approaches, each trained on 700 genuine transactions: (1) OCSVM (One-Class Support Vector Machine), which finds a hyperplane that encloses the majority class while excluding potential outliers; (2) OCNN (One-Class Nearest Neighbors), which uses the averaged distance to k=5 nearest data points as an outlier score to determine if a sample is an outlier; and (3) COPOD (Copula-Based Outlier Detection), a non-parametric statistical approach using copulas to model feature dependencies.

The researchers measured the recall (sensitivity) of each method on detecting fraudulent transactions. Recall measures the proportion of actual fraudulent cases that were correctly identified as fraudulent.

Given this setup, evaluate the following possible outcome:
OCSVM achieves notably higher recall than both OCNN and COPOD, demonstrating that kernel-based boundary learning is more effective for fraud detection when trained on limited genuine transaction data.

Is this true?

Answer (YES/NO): NO